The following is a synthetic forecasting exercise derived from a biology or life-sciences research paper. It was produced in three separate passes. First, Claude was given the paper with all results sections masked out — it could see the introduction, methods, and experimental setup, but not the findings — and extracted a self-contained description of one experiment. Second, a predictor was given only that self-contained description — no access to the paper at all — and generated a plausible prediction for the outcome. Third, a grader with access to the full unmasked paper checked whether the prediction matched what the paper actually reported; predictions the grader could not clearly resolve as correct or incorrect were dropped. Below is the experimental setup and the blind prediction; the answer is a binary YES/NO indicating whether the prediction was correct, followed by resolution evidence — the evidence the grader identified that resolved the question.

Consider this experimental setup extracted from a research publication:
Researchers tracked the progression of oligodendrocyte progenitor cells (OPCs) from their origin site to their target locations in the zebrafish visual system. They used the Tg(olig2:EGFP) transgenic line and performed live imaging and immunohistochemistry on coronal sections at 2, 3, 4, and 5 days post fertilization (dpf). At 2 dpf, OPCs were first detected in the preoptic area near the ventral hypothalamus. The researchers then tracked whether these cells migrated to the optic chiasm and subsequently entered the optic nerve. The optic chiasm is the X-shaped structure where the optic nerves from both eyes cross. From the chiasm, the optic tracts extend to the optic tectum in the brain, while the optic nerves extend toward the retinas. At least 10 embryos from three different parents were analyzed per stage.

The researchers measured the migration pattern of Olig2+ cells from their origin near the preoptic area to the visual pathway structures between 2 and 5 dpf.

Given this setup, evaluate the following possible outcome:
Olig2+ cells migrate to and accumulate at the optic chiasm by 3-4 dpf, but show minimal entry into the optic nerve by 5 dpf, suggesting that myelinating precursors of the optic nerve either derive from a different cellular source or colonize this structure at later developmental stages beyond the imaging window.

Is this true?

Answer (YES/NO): NO